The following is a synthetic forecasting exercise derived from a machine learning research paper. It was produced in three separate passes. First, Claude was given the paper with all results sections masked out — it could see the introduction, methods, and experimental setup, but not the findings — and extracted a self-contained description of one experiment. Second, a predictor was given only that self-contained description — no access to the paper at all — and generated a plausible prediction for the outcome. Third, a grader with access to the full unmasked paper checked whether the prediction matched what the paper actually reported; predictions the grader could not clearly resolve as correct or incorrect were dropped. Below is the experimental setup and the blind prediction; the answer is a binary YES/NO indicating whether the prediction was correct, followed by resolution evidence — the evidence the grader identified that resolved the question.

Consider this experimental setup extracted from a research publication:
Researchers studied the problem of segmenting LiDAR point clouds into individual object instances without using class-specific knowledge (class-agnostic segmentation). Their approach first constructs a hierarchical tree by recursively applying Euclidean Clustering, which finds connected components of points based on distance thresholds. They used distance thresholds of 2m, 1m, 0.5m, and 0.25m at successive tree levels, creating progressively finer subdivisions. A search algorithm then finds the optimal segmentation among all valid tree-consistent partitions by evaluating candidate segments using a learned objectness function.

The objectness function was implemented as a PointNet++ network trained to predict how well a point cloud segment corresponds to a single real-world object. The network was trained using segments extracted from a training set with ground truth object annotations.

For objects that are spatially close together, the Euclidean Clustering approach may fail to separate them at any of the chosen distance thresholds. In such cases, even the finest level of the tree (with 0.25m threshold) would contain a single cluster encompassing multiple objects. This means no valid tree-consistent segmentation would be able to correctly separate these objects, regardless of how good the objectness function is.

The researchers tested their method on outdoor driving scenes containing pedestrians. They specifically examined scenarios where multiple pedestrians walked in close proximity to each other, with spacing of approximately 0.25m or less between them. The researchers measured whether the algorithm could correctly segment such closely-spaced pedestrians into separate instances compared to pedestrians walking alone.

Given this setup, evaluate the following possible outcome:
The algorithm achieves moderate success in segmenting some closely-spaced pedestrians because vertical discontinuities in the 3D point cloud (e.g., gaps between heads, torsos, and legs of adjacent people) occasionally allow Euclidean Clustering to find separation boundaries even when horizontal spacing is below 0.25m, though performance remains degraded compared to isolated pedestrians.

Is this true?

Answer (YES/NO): NO